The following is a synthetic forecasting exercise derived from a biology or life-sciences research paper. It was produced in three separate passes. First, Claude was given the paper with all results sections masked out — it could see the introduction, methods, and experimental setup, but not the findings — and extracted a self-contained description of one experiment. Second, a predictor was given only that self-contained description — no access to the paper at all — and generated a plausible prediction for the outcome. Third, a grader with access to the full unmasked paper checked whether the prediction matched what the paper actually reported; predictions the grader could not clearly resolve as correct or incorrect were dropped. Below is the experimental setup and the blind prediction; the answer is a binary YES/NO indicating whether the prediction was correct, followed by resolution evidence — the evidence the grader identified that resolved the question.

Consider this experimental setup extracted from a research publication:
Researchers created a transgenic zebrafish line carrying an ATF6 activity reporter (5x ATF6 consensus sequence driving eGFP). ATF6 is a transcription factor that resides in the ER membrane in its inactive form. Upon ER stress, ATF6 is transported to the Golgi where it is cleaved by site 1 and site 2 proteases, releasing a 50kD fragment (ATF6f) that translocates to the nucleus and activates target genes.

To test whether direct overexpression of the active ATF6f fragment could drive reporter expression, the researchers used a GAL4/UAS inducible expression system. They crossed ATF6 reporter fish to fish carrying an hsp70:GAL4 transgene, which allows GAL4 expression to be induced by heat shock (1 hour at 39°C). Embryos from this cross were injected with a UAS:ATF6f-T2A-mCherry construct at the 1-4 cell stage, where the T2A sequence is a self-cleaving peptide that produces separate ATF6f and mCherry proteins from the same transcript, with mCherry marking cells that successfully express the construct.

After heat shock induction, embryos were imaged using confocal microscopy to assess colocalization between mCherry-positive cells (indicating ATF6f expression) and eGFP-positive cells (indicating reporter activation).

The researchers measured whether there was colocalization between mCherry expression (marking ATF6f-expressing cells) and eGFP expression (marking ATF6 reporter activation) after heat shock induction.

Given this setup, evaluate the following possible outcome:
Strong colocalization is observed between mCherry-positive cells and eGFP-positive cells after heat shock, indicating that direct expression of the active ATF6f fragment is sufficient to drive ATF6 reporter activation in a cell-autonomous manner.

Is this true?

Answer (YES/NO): NO